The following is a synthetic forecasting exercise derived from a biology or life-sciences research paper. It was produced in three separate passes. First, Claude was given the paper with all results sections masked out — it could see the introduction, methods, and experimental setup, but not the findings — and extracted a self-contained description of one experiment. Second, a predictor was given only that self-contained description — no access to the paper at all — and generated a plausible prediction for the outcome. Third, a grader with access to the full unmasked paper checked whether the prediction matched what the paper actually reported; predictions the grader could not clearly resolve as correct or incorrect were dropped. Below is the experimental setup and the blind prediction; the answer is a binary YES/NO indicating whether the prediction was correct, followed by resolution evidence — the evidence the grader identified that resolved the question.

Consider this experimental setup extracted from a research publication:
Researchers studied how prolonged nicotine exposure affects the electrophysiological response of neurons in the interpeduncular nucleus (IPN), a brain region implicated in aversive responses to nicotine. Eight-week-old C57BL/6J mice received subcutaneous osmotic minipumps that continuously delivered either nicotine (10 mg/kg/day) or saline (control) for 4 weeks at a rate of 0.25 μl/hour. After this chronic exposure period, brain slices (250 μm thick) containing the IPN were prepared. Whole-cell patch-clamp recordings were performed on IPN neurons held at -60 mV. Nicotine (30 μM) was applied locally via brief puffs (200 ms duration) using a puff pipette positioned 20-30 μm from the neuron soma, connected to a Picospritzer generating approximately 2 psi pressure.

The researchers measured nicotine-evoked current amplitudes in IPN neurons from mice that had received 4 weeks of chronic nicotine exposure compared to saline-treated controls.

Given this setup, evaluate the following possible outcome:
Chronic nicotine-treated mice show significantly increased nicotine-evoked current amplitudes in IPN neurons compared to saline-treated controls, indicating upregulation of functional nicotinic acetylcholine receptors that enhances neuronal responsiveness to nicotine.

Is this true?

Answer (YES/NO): NO